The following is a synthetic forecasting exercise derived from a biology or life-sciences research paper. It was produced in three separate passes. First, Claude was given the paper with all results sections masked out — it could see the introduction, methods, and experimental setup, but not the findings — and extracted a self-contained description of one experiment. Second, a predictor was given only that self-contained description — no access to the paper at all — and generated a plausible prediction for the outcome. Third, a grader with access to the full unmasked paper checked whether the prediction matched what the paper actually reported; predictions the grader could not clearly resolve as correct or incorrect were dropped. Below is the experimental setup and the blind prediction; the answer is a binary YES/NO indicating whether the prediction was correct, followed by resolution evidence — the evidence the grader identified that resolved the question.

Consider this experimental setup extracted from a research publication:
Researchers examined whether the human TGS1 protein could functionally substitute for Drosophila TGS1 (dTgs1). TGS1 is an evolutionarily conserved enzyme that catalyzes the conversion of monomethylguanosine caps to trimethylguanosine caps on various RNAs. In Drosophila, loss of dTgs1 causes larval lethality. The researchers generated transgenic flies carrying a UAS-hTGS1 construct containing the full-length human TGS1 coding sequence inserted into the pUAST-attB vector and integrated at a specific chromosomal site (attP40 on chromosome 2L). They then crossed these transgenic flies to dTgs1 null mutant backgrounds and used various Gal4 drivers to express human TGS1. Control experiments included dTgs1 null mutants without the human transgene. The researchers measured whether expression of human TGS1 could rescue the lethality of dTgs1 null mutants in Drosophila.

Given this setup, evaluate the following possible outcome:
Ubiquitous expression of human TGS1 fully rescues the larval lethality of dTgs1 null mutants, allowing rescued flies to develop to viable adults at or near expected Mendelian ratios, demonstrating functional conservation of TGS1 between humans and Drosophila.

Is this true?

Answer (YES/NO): YES